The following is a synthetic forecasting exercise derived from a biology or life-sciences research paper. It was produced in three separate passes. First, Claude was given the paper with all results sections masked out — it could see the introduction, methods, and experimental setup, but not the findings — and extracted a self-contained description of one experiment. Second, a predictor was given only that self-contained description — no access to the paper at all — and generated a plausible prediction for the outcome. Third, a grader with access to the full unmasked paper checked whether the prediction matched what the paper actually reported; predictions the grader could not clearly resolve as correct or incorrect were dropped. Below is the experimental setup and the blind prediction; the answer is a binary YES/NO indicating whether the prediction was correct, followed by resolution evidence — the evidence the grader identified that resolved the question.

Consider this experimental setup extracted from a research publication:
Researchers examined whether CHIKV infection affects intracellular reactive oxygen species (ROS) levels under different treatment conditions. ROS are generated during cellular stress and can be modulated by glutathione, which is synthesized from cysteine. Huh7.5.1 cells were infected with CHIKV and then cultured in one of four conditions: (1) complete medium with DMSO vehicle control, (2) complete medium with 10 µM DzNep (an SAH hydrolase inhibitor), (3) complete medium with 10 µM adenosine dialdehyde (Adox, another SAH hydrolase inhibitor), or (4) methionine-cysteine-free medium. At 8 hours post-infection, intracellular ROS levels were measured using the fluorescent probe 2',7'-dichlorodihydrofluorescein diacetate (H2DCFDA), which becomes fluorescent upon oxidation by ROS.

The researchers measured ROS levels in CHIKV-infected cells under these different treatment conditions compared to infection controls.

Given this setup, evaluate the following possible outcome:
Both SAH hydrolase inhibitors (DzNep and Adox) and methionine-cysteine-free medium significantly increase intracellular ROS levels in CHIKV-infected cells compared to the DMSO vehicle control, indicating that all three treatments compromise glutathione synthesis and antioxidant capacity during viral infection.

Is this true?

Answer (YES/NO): NO